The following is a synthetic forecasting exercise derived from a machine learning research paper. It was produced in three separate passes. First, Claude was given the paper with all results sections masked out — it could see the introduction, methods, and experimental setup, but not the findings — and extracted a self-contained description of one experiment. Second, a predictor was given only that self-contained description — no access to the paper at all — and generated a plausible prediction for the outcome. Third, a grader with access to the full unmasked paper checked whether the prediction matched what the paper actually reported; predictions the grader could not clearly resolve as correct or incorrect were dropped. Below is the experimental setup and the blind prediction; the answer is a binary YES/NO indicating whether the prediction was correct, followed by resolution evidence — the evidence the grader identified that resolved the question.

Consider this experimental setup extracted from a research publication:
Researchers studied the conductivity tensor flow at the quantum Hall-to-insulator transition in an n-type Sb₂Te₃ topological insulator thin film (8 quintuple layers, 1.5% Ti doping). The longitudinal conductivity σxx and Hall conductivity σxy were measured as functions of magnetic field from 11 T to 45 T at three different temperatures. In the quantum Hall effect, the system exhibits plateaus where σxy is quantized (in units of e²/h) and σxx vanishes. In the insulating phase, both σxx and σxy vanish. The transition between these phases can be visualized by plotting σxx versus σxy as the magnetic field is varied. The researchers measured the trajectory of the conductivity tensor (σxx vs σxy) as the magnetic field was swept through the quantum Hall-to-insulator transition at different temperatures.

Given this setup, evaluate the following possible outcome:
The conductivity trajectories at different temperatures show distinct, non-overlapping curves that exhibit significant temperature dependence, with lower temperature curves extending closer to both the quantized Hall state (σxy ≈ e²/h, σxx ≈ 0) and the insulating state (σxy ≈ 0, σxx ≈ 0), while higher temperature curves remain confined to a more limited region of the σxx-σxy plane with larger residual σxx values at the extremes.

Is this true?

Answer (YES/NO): NO